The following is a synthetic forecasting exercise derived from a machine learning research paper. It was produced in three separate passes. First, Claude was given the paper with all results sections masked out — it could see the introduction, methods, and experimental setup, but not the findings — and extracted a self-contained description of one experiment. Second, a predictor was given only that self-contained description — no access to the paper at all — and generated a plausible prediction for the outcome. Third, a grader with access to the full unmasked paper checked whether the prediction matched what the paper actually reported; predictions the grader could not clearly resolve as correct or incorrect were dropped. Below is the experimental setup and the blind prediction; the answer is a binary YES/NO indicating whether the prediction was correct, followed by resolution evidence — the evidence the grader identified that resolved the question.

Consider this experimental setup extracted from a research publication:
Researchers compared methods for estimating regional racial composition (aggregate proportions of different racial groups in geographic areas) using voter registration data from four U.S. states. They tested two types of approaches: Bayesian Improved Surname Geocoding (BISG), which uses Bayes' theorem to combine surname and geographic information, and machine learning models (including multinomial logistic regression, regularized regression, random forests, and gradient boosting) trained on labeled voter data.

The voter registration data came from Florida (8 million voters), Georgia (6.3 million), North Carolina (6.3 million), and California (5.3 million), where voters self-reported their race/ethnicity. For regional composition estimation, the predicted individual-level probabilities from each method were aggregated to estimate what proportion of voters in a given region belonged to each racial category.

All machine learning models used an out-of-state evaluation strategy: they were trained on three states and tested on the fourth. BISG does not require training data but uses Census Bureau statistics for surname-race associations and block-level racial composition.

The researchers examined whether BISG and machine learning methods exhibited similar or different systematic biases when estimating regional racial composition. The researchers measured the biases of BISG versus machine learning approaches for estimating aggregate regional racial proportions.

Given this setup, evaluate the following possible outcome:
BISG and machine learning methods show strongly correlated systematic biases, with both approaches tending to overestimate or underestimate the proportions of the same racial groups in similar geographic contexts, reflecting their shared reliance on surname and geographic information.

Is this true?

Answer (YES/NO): NO